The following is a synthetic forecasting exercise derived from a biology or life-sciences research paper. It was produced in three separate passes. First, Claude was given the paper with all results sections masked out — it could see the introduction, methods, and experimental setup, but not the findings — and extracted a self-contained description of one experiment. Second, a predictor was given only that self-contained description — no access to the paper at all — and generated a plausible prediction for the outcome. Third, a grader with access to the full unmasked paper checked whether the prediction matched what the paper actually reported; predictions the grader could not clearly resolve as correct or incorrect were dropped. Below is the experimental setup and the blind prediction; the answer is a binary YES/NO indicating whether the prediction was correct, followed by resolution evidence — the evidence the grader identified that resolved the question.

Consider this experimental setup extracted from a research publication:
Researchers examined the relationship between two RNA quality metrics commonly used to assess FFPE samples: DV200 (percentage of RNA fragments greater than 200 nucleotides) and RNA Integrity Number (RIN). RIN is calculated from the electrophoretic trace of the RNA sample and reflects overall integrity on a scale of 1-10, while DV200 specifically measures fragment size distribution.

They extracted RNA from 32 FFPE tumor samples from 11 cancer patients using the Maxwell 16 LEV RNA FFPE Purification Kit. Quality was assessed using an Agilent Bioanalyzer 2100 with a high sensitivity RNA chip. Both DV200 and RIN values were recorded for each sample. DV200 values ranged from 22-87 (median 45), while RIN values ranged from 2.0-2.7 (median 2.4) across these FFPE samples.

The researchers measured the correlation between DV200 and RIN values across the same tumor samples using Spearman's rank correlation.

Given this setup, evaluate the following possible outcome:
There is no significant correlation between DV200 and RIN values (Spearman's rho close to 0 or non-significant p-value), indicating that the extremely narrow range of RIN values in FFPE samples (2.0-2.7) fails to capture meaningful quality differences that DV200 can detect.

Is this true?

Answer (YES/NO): NO